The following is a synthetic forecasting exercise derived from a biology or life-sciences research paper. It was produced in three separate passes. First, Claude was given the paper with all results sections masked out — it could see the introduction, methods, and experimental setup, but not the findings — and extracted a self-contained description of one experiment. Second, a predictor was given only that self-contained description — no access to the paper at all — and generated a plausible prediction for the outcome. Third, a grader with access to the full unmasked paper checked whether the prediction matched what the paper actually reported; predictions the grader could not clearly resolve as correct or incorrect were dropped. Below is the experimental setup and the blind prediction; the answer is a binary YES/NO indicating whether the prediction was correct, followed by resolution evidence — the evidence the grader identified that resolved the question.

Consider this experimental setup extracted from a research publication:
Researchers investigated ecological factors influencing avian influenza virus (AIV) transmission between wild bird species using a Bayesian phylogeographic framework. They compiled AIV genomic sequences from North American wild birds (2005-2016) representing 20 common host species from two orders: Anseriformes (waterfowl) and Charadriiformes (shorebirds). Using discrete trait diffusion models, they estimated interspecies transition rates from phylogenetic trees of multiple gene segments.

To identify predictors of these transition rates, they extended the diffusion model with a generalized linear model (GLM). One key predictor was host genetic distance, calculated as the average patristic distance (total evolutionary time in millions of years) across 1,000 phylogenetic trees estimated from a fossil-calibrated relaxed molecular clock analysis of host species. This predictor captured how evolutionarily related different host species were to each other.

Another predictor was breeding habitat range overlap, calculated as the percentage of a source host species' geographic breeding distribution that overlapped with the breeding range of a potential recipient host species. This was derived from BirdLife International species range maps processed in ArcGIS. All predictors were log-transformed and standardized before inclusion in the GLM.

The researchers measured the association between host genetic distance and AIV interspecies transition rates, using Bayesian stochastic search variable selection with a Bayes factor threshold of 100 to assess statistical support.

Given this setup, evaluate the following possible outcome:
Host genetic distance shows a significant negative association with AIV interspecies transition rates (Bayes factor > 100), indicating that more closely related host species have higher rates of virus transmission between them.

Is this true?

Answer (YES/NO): YES